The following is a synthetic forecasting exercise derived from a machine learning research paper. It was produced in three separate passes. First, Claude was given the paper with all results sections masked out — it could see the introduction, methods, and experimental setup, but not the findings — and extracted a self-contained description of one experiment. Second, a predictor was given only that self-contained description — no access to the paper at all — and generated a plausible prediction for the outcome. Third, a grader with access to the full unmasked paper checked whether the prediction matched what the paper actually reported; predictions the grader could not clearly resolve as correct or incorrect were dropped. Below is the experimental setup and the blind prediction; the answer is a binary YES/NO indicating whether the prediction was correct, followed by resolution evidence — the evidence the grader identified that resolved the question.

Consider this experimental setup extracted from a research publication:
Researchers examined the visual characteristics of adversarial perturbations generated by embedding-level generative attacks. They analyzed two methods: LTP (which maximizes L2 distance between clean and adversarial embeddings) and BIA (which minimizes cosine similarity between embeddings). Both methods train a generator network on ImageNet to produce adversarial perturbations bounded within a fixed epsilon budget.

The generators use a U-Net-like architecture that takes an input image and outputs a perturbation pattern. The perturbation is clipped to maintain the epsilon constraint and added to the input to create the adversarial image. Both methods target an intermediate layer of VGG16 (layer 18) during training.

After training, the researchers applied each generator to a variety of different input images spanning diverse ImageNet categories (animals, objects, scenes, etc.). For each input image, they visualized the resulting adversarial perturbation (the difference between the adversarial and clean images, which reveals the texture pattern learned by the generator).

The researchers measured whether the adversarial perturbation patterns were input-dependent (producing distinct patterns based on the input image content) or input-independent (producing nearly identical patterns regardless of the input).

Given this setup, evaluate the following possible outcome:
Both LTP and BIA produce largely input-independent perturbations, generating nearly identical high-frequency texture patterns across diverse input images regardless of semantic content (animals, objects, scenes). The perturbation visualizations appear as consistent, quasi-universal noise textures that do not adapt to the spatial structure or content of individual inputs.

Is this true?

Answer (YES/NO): YES